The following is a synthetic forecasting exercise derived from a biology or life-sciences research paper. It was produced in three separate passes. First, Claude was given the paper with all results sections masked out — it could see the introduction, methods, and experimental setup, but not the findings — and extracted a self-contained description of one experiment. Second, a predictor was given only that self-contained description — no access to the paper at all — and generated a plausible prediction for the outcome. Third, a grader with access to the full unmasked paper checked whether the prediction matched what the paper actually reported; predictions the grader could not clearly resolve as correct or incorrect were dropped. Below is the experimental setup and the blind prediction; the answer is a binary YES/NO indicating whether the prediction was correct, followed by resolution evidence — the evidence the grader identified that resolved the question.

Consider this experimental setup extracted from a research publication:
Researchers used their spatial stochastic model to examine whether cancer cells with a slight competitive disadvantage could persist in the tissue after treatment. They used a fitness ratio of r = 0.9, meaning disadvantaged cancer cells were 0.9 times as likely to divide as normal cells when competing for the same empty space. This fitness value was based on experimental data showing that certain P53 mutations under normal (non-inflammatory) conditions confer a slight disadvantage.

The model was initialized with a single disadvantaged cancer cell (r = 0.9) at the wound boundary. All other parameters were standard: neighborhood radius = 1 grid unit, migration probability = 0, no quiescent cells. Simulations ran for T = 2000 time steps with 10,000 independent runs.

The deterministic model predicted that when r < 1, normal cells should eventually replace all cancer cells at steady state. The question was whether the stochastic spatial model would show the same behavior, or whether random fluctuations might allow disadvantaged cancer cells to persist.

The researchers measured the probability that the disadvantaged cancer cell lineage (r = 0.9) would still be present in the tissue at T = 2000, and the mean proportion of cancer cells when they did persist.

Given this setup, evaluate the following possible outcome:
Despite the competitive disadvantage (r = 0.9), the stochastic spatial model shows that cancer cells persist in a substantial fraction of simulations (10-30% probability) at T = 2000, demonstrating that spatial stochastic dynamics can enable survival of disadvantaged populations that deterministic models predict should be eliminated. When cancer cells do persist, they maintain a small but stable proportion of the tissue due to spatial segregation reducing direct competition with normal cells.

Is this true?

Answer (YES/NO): NO